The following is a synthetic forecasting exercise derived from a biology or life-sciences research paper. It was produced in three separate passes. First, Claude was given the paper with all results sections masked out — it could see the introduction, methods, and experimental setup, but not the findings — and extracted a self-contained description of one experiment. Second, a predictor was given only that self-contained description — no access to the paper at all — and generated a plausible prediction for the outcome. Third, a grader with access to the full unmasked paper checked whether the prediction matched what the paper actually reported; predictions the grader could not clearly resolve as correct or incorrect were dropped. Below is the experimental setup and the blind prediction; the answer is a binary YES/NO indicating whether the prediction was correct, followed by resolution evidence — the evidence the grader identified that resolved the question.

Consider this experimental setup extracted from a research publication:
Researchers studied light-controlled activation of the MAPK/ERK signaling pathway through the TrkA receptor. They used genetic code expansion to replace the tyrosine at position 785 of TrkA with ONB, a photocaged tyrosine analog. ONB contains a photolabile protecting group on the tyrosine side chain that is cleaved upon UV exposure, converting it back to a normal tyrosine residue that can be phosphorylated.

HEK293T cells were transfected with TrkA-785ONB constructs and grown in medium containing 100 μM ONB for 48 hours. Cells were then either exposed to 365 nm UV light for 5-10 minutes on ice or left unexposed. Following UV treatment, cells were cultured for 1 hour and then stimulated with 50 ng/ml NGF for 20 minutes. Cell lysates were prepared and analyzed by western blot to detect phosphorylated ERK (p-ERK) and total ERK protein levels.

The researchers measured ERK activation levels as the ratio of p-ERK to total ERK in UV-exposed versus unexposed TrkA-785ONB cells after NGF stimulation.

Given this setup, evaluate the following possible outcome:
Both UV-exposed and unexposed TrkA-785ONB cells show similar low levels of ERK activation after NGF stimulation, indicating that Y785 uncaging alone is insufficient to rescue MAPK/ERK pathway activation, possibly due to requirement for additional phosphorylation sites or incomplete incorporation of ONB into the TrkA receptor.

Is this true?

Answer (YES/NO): NO